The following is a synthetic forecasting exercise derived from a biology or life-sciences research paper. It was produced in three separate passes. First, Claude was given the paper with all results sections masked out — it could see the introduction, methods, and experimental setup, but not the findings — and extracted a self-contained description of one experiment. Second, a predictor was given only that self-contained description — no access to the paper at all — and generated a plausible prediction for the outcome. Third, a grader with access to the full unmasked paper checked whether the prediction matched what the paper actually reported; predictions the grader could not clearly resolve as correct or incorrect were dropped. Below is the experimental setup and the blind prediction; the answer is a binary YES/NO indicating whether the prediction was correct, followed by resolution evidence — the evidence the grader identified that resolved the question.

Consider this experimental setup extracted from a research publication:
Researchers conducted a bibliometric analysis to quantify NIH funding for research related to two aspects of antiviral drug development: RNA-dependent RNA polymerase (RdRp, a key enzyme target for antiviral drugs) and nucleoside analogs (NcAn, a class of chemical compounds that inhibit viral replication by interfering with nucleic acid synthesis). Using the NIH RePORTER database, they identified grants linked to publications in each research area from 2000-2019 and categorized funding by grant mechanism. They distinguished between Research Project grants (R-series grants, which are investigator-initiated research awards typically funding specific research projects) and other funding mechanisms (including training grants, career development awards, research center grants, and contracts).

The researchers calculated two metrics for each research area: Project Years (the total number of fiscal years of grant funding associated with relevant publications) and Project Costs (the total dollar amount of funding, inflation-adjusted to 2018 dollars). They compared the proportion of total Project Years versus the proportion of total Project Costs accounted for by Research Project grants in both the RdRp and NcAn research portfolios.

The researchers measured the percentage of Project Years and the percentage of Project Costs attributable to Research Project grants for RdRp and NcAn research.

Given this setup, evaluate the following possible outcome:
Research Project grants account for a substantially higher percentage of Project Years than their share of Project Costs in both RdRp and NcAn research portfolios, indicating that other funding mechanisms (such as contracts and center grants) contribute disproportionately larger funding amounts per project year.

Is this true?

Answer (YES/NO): YES